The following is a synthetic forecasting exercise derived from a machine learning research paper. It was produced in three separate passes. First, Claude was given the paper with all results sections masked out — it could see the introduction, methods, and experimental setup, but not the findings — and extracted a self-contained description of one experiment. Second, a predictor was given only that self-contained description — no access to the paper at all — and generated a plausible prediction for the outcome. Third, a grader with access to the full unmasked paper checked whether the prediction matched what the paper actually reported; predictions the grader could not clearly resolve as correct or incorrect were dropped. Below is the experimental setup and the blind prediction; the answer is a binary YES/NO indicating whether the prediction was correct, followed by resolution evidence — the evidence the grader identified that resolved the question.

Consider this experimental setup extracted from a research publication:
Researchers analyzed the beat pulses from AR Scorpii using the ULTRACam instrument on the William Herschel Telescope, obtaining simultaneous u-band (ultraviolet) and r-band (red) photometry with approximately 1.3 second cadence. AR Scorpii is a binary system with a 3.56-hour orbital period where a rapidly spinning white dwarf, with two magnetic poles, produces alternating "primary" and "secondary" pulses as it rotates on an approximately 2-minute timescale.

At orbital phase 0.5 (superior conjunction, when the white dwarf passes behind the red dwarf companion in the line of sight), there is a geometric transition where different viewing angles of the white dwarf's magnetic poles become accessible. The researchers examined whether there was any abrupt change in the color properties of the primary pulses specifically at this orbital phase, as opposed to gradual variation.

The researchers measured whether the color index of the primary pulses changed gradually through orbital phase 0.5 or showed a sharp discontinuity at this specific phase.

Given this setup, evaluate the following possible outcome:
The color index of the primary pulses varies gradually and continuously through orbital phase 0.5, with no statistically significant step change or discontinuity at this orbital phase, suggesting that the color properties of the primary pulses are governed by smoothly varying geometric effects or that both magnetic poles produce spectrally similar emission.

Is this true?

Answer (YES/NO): NO